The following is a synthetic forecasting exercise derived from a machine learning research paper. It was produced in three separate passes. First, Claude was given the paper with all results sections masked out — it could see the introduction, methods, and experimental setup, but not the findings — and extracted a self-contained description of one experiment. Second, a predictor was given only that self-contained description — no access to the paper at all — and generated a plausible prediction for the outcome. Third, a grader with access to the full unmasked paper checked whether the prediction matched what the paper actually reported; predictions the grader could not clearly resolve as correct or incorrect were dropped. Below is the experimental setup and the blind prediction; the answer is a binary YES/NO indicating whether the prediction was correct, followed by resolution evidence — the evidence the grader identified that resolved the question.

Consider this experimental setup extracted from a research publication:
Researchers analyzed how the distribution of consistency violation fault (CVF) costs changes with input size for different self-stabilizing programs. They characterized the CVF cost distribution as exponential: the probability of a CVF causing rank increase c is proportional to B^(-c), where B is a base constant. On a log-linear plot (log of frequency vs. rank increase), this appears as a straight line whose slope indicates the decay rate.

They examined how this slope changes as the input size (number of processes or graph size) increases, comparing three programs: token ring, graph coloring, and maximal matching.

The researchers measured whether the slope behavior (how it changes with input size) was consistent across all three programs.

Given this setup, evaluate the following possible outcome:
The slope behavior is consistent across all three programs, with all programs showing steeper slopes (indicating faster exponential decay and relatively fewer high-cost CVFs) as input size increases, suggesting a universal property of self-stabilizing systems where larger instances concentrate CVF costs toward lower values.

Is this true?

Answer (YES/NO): NO